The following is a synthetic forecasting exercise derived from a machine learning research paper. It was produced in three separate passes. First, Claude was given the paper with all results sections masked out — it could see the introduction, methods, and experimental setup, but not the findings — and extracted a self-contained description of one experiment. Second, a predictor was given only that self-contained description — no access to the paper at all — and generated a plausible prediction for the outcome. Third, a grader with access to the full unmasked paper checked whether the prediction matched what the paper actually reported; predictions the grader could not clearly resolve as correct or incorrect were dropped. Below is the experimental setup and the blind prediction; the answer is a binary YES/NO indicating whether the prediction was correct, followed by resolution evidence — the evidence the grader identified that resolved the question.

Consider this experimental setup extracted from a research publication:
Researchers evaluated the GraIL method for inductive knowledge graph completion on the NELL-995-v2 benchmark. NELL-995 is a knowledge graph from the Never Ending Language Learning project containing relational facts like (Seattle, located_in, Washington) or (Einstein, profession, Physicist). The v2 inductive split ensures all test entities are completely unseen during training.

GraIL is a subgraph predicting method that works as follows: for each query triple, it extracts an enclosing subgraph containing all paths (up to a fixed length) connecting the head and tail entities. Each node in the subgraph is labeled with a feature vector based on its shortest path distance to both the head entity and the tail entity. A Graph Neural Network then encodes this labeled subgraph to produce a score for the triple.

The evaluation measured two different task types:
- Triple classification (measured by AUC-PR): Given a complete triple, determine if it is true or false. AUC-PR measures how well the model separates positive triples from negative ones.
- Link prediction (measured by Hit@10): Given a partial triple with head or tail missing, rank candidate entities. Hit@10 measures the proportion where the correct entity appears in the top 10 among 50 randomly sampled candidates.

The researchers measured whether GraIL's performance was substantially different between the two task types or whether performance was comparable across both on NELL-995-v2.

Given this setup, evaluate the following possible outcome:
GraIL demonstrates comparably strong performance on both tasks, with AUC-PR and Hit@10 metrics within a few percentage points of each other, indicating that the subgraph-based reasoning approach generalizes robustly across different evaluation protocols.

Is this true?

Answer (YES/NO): YES